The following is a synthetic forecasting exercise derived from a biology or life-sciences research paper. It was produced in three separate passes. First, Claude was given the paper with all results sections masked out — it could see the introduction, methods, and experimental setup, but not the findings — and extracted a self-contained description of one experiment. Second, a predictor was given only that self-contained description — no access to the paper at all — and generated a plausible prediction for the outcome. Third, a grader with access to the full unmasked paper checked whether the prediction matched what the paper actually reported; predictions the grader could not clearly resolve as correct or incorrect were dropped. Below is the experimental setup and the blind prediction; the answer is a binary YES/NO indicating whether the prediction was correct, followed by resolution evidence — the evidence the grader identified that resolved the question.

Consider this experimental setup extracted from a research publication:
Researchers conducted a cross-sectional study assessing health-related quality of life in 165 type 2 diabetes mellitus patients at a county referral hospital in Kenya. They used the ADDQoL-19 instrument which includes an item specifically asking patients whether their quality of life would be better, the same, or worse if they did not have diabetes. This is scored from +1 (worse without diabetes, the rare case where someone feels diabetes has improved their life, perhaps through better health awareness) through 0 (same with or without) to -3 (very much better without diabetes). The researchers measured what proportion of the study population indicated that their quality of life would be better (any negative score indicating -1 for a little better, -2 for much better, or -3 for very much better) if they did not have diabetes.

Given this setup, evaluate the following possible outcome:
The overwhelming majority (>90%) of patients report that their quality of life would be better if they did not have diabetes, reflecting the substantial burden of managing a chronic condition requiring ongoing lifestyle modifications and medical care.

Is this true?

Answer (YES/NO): YES